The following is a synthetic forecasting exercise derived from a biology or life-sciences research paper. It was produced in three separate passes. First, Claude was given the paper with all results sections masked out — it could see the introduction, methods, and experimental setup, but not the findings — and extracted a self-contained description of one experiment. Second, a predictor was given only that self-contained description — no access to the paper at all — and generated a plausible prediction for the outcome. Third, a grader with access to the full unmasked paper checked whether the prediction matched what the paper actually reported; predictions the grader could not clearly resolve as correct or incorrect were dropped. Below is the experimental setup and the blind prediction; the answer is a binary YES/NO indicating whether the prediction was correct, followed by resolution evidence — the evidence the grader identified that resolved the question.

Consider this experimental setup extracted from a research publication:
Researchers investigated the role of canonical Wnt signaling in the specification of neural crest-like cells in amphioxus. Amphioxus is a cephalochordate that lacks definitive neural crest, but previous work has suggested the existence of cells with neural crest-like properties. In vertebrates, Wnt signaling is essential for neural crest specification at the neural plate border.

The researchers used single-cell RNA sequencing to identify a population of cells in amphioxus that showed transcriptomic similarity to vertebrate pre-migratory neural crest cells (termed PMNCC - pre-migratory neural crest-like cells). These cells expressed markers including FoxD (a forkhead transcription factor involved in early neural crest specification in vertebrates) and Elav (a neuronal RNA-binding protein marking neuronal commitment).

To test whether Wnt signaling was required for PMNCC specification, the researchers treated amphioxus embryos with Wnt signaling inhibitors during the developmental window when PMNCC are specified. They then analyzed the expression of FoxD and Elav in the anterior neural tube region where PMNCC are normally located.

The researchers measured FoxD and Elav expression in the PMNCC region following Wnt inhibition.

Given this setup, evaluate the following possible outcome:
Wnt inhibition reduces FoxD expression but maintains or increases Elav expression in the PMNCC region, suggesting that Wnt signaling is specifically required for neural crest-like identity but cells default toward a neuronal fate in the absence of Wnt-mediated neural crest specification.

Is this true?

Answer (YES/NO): NO